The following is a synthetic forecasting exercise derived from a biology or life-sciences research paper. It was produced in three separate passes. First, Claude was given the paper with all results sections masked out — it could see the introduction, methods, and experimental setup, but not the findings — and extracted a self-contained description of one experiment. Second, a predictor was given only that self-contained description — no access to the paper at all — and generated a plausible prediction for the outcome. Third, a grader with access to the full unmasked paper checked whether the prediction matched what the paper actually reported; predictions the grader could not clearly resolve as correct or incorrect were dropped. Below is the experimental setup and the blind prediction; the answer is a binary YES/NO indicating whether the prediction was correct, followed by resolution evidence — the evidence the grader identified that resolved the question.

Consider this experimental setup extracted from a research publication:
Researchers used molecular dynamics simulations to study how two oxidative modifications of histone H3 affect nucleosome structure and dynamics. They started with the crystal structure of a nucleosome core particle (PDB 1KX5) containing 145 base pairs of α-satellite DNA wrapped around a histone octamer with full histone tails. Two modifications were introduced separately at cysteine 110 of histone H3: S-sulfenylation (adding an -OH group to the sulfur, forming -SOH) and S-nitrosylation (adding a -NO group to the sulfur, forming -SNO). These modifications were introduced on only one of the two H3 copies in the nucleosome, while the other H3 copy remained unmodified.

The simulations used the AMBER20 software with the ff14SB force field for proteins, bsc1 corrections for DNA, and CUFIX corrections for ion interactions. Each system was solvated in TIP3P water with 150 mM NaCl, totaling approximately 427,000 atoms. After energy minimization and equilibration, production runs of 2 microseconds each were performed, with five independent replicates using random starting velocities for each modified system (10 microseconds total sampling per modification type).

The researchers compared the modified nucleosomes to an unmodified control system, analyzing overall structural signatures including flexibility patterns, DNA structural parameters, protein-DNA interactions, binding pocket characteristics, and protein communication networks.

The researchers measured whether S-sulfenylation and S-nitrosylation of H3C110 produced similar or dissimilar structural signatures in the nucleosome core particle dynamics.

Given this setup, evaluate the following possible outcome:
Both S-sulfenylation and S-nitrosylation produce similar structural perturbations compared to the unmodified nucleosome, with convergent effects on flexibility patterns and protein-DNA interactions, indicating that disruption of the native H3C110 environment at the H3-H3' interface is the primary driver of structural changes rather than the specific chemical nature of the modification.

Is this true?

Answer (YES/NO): NO